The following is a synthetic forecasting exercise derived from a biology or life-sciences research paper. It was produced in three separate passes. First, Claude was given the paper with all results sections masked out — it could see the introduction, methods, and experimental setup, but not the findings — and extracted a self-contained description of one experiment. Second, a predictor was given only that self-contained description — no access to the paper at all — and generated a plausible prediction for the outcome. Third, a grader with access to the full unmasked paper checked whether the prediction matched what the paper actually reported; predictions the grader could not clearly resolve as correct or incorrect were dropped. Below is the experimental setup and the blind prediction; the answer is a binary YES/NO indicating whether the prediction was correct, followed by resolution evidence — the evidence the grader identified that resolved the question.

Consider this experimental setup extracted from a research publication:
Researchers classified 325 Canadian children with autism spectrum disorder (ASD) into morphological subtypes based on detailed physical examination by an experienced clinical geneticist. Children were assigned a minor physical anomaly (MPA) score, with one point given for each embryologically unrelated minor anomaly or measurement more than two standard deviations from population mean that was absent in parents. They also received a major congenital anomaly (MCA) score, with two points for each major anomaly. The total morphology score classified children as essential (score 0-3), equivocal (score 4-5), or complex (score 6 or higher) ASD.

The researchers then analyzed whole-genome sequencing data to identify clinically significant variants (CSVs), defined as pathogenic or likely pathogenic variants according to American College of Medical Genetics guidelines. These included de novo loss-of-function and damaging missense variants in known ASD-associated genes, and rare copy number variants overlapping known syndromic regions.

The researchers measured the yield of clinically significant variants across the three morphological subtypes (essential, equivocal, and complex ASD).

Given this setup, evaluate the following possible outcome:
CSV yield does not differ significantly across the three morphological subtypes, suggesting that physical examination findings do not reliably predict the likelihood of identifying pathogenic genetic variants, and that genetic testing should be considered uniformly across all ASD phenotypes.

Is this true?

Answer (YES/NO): NO